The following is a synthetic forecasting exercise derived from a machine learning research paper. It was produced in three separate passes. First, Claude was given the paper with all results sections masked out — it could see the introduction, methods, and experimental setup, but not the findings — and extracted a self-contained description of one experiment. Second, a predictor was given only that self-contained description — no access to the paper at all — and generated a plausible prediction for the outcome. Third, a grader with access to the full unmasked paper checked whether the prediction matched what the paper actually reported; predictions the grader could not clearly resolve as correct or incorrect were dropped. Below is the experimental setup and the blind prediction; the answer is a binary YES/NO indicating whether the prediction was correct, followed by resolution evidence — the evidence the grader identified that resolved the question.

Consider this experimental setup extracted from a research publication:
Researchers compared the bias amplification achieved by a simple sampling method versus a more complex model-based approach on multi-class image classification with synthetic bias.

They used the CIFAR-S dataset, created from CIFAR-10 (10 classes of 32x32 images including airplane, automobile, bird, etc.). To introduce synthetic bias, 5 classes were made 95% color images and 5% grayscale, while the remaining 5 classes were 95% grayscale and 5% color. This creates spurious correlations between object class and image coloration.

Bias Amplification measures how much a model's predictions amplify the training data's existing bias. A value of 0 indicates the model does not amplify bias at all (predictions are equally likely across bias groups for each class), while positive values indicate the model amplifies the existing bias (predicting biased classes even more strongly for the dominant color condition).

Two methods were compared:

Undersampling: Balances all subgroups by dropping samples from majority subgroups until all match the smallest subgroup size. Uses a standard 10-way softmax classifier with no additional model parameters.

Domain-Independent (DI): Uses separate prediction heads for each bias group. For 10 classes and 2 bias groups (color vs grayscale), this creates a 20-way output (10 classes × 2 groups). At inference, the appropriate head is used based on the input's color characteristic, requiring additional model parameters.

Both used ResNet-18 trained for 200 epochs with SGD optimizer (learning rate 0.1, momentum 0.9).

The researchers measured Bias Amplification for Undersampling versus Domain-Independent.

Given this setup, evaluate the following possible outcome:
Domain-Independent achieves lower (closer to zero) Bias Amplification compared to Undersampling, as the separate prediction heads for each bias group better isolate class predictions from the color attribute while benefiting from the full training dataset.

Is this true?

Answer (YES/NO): NO